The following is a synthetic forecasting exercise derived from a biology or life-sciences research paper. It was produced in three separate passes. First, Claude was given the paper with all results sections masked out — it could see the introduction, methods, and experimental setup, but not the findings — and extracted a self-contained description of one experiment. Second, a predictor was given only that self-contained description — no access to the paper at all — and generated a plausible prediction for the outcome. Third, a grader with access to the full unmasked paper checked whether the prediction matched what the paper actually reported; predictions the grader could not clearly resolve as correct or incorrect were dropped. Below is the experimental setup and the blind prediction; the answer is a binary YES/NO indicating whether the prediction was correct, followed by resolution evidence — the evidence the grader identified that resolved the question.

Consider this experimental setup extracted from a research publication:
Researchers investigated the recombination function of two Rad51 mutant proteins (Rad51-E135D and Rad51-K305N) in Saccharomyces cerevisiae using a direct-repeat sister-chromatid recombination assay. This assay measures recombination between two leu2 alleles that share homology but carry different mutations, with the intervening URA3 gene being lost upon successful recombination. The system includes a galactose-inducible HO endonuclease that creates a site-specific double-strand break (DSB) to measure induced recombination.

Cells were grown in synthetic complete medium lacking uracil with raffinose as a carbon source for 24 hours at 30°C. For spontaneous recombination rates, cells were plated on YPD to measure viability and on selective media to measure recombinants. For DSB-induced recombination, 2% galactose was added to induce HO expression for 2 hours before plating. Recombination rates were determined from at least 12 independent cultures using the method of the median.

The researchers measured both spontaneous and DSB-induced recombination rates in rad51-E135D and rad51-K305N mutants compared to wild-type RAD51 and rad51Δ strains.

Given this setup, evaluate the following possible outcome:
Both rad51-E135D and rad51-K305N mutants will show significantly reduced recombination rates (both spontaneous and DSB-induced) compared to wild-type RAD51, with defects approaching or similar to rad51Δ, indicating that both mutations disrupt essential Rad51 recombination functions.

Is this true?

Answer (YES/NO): NO